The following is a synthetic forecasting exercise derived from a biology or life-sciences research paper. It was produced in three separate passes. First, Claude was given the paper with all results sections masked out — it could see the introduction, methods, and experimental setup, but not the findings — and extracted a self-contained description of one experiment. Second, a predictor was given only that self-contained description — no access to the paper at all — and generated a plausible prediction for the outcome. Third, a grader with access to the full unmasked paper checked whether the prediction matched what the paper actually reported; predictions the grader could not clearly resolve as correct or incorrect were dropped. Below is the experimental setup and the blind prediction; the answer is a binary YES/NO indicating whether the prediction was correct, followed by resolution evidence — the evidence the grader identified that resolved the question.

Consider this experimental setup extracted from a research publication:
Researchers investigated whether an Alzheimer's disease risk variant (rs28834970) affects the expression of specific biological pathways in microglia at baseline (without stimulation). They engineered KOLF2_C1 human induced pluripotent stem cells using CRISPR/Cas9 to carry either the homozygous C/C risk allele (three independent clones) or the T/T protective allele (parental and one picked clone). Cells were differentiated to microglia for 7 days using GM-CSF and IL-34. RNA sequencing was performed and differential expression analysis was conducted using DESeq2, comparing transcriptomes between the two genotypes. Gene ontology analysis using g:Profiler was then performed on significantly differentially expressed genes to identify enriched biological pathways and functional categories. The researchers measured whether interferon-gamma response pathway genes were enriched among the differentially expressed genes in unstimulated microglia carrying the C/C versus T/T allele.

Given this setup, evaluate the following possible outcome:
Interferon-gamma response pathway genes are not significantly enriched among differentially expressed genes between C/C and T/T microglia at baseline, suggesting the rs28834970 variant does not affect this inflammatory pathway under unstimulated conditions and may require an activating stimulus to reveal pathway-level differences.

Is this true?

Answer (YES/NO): NO